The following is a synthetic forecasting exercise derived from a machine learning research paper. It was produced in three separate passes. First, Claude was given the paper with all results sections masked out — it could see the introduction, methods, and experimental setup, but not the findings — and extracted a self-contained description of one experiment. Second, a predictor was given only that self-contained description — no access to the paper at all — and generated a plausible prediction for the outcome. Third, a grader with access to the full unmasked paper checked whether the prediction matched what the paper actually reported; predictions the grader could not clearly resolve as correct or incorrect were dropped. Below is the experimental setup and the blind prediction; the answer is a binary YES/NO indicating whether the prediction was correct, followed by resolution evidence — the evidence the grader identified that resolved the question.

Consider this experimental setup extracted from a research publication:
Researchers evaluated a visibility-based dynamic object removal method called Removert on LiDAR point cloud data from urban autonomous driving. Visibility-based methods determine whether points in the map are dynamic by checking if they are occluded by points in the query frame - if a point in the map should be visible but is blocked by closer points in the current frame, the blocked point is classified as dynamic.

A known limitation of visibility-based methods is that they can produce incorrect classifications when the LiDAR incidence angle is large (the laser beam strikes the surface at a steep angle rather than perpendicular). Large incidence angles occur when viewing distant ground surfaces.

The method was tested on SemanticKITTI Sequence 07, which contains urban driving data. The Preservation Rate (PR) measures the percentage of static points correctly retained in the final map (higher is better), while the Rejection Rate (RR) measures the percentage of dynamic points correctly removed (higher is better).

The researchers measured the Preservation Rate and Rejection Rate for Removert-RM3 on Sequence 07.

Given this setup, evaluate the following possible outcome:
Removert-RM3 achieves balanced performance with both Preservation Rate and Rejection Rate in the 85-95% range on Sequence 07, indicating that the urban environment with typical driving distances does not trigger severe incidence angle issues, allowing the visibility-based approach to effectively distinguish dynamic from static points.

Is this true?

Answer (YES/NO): NO